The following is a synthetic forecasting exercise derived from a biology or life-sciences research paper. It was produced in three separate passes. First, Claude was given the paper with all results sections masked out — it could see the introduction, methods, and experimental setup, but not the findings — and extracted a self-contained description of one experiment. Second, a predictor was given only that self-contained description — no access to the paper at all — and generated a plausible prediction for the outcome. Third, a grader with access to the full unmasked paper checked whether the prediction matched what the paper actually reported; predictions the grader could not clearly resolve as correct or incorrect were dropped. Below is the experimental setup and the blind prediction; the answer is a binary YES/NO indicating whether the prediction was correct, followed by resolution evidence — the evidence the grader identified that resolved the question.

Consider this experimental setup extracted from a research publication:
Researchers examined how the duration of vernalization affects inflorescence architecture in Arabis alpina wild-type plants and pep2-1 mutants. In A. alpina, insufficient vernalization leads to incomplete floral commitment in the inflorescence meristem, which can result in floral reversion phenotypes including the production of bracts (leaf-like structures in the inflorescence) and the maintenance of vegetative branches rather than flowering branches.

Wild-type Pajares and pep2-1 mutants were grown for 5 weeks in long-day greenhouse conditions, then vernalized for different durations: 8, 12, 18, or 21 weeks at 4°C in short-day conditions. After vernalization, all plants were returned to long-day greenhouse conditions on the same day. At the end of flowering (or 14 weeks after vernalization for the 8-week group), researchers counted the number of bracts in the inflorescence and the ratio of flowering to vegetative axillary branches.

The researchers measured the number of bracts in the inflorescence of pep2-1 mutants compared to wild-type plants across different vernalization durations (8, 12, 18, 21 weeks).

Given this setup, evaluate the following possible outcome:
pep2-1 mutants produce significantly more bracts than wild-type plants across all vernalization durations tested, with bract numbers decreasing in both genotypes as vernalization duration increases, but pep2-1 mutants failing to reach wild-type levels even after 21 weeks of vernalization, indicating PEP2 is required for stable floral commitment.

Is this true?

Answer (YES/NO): NO